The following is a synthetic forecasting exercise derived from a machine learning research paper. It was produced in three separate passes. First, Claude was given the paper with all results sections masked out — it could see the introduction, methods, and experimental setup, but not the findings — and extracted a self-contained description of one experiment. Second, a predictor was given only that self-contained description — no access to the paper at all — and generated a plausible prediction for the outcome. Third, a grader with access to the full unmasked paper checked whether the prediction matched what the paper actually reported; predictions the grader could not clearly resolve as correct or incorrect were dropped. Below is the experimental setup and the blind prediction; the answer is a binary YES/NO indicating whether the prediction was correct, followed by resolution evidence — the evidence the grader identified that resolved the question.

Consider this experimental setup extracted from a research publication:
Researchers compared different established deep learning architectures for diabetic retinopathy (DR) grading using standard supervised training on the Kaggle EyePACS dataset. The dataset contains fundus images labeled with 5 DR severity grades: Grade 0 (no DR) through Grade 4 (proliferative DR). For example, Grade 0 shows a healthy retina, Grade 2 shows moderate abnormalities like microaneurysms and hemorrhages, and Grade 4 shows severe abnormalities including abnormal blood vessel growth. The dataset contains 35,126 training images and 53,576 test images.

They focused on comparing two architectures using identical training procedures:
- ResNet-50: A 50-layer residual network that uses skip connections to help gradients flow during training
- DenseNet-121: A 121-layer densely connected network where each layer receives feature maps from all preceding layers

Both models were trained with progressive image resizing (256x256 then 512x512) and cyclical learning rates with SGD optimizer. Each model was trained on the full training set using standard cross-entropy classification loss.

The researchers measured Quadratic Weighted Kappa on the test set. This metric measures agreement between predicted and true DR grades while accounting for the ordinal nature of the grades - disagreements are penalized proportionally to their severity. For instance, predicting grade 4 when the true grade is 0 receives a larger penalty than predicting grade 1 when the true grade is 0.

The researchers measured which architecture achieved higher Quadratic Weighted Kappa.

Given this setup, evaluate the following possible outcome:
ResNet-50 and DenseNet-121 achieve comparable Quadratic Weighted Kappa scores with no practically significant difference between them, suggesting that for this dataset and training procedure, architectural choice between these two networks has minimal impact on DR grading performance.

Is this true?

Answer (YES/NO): NO